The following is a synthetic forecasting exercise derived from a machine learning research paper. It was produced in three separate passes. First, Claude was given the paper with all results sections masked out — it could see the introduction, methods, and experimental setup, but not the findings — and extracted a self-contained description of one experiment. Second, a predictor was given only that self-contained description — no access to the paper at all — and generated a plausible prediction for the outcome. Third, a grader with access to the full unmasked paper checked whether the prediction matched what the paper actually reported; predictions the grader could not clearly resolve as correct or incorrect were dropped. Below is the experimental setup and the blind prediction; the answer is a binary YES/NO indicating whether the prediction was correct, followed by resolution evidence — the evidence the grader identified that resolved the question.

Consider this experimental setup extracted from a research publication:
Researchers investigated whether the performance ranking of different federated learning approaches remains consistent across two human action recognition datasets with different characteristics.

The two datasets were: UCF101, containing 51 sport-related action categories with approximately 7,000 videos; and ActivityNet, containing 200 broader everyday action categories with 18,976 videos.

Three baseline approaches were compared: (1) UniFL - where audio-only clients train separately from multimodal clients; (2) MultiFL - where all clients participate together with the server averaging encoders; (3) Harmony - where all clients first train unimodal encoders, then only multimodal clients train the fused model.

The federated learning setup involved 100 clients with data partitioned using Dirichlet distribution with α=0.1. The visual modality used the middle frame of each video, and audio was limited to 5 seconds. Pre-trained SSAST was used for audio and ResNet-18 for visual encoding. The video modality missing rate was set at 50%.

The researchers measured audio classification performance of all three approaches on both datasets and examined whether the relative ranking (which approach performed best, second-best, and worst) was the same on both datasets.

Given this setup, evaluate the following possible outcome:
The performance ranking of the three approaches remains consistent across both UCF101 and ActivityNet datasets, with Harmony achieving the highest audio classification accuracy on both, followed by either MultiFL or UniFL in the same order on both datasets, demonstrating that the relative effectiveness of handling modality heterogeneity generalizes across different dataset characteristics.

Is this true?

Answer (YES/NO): YES